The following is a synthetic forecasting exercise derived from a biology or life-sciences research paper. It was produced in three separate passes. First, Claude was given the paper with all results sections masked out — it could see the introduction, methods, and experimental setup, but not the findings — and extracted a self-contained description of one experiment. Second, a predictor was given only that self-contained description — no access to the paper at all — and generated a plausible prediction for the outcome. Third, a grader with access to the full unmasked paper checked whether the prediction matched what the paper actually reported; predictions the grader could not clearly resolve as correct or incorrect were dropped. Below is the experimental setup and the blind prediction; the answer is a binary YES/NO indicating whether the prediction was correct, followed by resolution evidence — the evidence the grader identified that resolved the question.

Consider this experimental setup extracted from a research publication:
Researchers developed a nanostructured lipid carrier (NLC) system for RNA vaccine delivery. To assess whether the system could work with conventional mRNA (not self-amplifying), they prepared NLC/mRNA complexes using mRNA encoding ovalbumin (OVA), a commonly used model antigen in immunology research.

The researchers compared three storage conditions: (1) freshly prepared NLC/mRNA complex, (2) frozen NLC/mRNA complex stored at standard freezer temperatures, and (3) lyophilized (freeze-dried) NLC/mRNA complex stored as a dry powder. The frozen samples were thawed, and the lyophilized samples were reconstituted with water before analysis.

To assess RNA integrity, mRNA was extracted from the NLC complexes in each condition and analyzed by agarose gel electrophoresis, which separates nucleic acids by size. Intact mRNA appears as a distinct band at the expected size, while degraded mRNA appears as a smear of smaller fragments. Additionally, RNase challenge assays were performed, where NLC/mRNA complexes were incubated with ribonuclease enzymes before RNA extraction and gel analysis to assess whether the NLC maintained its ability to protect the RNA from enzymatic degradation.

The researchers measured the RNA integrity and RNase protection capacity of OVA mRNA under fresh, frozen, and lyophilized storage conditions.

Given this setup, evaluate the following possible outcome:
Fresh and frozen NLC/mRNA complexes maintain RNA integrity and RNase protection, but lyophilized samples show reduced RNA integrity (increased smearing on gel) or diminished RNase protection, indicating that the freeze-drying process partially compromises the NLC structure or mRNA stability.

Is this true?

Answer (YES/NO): NO